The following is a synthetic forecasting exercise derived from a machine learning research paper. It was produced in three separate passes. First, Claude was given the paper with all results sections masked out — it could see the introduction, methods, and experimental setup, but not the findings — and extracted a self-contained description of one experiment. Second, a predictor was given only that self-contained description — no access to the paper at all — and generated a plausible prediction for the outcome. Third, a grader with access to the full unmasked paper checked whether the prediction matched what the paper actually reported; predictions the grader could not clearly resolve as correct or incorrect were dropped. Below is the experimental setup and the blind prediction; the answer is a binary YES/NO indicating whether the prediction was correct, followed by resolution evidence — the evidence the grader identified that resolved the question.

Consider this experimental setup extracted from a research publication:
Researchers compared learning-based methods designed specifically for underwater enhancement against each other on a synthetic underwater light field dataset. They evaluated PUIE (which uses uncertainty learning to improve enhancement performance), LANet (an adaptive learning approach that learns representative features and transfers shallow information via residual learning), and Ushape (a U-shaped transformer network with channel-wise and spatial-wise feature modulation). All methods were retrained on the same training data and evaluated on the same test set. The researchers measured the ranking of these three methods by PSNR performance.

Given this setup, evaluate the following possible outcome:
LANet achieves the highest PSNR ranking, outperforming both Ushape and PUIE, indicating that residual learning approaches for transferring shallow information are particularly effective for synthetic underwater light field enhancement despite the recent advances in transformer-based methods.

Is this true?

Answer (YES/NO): NO